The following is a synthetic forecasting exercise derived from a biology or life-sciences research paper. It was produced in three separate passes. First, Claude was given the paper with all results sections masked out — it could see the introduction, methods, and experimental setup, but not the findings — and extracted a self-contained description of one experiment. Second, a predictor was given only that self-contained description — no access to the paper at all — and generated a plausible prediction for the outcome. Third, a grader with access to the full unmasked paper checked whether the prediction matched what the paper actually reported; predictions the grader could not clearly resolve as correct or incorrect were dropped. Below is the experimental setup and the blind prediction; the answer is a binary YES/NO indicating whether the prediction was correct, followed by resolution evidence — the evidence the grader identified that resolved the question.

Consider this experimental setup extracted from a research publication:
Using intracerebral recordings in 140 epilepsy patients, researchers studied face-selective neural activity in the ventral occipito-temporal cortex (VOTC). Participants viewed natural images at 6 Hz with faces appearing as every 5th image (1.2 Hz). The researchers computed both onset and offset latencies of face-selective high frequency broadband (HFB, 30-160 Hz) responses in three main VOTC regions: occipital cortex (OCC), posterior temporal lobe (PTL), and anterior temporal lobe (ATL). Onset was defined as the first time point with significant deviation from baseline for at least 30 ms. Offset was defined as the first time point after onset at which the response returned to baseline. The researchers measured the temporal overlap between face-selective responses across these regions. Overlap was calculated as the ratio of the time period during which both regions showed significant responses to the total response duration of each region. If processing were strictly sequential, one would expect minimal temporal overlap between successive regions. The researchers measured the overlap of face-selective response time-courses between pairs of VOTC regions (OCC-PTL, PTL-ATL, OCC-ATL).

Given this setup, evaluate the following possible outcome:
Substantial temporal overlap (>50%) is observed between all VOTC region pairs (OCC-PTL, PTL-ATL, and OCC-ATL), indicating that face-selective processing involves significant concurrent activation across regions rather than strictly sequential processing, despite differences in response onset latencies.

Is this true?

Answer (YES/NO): YES